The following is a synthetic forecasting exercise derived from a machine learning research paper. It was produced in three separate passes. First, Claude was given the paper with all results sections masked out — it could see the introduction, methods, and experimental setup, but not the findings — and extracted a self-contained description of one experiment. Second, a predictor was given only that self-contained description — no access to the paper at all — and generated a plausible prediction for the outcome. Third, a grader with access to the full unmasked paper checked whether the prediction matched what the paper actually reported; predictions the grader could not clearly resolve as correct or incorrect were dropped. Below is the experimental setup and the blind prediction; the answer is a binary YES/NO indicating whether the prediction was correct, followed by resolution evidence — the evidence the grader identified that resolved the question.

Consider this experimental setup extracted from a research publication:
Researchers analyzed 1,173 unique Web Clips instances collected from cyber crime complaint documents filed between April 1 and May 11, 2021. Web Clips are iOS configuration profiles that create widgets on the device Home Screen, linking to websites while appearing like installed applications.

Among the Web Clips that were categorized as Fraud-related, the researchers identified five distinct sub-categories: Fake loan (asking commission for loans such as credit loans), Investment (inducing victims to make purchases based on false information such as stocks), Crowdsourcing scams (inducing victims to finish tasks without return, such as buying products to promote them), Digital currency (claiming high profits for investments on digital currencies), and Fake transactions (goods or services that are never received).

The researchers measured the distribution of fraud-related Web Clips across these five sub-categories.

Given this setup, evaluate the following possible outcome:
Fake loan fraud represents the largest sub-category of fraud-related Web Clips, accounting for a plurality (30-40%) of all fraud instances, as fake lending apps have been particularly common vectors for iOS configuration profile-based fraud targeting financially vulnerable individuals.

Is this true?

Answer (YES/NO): NO